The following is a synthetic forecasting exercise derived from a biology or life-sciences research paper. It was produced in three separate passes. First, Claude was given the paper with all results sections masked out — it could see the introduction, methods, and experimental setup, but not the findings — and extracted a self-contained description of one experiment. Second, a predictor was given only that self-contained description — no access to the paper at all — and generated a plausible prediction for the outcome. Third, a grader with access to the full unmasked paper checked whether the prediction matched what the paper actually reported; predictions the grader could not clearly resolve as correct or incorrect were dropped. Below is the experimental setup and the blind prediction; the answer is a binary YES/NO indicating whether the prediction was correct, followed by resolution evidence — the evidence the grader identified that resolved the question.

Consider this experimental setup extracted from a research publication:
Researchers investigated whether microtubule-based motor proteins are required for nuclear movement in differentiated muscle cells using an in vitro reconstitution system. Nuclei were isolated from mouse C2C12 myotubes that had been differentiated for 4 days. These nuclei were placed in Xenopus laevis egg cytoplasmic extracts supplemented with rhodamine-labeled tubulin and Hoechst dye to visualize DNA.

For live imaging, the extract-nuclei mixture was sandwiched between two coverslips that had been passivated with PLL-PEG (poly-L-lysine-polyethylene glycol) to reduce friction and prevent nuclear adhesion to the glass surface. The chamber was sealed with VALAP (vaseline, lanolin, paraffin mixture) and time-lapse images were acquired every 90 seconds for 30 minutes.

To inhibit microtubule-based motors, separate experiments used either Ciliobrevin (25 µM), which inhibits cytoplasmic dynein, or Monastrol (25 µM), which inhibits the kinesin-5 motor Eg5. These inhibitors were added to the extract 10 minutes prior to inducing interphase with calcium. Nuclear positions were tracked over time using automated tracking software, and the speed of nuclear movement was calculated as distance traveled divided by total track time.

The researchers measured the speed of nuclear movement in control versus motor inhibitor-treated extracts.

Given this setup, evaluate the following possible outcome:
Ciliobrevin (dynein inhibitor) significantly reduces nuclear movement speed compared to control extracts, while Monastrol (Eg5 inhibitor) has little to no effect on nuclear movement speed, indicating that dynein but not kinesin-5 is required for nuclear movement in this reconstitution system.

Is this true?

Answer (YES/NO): NO